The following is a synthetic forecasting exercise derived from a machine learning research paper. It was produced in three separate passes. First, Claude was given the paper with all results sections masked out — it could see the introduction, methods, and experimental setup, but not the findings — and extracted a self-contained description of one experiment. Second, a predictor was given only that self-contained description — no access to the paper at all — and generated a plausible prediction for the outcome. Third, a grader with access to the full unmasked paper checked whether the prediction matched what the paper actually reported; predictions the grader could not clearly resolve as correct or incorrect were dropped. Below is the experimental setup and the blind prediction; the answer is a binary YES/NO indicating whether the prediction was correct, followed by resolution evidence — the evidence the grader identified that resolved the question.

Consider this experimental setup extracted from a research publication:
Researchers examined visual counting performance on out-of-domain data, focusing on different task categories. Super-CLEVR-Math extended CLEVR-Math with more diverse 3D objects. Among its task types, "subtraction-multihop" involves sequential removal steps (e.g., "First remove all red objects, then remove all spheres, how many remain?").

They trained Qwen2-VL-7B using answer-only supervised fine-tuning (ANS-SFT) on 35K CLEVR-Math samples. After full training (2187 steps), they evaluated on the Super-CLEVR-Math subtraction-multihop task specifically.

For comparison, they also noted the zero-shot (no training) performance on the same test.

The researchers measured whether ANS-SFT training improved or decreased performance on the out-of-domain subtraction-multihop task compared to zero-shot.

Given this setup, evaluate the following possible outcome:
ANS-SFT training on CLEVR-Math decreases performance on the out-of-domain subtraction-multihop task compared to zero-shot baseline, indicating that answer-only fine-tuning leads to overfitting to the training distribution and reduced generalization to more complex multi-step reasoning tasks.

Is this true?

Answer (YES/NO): YES